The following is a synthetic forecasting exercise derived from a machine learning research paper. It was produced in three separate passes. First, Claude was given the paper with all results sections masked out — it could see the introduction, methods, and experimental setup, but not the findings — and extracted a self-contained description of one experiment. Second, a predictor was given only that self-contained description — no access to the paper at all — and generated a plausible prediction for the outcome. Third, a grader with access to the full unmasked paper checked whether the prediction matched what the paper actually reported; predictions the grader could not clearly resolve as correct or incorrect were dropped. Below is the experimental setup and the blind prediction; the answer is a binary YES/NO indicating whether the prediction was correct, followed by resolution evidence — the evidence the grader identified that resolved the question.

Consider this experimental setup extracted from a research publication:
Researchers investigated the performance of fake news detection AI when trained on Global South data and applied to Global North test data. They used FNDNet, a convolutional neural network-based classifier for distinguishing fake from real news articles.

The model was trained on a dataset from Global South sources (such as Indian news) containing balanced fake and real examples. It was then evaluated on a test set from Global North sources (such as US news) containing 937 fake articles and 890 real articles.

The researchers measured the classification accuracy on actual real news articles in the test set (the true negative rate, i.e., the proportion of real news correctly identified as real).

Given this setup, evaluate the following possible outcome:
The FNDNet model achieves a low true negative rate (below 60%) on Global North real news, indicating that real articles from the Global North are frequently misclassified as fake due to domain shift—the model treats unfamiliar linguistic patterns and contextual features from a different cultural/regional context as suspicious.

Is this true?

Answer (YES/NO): NO